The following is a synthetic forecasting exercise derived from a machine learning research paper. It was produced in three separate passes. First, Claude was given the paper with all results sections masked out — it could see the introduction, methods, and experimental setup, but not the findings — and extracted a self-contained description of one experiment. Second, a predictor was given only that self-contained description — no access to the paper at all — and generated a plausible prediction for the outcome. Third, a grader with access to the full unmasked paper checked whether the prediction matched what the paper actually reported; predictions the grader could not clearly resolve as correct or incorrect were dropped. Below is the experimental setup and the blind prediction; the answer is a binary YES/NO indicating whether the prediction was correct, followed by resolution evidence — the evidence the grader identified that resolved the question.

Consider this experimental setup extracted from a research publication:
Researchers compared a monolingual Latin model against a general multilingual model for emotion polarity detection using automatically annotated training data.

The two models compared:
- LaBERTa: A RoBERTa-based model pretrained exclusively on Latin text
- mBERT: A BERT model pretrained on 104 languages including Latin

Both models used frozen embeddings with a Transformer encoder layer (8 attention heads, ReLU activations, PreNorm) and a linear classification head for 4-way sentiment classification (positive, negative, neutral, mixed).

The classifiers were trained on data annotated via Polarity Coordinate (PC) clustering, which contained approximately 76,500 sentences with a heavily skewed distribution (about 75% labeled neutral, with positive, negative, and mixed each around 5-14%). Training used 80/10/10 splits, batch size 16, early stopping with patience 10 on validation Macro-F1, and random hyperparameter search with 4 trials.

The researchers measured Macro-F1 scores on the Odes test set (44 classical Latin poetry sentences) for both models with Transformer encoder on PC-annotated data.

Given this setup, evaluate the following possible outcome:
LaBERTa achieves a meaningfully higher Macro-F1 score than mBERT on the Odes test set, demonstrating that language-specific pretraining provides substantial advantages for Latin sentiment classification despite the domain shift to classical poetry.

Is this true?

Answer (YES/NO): YES